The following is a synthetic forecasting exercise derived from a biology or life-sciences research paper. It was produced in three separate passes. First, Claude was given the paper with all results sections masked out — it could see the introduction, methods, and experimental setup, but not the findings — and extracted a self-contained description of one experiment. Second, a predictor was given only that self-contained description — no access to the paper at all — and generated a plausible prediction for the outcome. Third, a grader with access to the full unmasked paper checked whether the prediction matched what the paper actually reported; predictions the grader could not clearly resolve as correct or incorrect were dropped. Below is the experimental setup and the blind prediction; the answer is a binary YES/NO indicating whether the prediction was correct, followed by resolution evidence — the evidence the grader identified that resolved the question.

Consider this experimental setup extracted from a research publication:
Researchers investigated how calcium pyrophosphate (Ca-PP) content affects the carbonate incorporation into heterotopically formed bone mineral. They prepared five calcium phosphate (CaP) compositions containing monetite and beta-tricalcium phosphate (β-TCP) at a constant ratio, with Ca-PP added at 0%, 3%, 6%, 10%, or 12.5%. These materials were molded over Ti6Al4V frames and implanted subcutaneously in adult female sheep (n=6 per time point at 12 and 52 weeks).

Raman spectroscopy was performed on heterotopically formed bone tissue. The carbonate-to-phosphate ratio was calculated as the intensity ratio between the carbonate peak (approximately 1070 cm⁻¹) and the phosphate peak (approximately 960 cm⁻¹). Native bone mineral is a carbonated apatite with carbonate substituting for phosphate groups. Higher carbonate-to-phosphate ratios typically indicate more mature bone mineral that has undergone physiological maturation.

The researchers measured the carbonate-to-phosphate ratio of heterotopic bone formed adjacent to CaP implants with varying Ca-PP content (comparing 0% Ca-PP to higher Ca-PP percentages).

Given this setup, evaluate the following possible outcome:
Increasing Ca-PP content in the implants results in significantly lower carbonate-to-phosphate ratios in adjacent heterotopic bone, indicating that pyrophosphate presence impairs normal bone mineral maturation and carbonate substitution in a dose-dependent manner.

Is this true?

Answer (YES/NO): NO